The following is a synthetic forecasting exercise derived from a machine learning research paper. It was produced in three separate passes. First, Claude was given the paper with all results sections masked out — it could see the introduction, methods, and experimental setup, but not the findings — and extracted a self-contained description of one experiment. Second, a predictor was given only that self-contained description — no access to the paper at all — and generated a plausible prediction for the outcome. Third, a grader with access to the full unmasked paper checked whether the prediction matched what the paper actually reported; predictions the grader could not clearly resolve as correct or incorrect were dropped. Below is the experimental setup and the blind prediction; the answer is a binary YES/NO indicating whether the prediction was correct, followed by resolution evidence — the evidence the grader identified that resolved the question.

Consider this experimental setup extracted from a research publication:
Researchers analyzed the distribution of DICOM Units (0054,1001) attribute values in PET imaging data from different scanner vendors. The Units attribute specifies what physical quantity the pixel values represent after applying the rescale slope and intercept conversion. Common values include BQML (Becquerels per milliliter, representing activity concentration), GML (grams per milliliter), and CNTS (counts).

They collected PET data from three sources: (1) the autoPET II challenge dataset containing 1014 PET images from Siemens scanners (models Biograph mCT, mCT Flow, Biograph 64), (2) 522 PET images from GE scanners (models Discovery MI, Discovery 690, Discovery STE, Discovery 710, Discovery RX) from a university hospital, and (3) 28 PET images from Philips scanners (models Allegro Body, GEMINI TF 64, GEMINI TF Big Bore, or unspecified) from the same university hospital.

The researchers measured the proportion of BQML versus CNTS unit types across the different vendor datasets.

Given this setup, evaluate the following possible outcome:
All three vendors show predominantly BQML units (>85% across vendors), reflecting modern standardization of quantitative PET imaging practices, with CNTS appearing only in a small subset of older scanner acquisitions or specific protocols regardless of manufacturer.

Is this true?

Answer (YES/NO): NO